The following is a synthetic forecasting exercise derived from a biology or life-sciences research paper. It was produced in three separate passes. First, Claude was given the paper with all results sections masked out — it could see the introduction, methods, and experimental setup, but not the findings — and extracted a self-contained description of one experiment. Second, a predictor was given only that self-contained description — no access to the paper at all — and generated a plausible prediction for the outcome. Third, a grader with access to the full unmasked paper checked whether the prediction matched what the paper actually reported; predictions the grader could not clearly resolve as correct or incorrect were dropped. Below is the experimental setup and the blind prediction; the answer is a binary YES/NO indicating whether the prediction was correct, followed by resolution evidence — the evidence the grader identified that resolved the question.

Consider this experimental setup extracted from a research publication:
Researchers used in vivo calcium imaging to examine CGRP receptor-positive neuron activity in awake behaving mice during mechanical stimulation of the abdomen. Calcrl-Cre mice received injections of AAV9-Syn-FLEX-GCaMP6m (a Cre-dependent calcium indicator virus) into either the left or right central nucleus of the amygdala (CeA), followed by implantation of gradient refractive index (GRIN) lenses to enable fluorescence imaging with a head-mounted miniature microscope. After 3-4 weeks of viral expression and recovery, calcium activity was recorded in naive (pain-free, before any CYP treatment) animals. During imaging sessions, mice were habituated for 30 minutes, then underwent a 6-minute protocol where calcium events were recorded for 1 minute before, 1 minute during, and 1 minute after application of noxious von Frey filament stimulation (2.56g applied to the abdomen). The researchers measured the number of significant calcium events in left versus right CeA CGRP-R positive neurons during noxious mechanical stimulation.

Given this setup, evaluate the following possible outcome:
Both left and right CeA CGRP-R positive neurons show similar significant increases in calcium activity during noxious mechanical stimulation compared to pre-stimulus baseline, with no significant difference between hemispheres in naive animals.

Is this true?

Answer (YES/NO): NO